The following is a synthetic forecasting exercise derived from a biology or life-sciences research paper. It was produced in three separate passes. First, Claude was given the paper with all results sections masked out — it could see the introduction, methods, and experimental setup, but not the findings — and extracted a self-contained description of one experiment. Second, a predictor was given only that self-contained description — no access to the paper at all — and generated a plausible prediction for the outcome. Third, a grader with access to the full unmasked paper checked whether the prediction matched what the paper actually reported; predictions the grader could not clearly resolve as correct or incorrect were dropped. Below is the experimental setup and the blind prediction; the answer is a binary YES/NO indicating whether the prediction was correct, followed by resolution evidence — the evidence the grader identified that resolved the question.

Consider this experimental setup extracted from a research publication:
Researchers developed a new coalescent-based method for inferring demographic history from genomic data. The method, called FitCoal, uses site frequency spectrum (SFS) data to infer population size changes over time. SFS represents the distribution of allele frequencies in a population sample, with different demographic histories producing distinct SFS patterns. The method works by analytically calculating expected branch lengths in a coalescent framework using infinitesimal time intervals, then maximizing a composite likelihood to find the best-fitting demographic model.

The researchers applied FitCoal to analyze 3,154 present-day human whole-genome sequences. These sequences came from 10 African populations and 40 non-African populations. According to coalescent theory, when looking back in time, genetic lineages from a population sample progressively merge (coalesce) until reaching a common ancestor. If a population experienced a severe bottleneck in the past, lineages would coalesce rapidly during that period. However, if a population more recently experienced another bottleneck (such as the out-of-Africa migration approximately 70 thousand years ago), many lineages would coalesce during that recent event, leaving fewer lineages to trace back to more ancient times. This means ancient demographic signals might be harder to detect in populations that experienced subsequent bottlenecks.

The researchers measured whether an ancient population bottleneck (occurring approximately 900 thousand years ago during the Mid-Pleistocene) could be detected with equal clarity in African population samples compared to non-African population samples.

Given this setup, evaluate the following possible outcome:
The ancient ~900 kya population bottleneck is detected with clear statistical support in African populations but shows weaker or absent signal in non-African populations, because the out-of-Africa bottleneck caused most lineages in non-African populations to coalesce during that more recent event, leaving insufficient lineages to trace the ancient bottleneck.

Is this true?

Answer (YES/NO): YES